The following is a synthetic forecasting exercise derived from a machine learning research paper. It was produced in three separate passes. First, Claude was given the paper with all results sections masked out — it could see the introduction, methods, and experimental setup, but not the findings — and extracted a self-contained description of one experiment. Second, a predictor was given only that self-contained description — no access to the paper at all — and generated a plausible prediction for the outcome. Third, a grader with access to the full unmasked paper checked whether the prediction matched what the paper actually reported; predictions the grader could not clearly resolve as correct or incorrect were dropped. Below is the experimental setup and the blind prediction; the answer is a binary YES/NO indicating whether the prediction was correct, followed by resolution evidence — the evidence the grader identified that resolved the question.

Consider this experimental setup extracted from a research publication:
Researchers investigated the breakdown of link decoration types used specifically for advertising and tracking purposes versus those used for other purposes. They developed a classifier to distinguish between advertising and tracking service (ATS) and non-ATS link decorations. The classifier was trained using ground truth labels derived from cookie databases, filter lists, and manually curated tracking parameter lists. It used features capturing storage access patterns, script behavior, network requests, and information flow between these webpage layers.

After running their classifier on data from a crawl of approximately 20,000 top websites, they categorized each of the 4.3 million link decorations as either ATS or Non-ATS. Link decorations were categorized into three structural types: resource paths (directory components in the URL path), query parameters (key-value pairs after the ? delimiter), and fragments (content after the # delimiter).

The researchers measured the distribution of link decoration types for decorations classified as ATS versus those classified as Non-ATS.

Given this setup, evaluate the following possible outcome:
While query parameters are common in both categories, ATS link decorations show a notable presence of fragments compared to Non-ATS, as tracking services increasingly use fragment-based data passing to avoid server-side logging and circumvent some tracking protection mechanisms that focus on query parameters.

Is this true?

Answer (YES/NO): NO